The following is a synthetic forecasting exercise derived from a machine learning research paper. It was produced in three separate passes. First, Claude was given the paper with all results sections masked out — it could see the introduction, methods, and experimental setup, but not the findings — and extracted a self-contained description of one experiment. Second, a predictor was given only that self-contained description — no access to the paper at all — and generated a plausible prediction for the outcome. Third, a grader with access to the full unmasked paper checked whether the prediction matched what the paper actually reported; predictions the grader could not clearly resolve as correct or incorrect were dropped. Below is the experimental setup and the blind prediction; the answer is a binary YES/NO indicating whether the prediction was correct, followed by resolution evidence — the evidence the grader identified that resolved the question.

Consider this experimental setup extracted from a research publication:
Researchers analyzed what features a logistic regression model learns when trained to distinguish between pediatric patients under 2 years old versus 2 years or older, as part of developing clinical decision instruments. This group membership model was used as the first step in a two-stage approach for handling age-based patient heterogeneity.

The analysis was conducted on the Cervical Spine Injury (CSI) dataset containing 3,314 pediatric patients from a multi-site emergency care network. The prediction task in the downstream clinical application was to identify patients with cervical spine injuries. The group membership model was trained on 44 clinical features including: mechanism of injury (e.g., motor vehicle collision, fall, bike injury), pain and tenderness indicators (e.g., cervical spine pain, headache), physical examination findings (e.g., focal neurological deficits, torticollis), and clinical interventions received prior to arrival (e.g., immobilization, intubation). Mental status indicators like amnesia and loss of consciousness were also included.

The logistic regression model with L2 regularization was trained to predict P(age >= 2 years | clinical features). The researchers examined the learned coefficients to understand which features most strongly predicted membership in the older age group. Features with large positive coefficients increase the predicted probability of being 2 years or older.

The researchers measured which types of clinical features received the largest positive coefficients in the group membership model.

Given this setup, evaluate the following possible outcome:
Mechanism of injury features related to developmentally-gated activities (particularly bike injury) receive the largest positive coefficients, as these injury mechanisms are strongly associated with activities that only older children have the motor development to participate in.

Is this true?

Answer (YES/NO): NO